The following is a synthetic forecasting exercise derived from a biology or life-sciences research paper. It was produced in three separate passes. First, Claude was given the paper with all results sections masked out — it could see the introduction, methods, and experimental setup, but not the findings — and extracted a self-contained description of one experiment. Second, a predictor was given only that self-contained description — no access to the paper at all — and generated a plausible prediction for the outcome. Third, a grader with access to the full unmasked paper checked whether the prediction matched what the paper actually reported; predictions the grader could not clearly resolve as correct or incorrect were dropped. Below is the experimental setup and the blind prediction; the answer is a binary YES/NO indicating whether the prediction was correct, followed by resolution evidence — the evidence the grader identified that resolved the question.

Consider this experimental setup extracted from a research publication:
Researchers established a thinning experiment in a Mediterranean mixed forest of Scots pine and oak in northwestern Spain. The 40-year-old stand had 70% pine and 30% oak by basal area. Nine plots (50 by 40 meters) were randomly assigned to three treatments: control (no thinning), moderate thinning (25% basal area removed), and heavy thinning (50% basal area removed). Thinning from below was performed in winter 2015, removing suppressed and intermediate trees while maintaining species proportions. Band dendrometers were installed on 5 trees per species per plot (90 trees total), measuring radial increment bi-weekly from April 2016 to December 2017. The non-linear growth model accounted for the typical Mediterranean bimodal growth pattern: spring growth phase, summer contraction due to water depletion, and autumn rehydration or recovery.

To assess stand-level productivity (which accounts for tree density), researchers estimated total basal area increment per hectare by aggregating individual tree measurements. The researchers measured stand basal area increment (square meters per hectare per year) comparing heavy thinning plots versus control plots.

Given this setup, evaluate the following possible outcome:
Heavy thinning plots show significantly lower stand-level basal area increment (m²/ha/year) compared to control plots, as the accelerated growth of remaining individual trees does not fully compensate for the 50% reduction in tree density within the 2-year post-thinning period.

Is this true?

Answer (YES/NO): YES